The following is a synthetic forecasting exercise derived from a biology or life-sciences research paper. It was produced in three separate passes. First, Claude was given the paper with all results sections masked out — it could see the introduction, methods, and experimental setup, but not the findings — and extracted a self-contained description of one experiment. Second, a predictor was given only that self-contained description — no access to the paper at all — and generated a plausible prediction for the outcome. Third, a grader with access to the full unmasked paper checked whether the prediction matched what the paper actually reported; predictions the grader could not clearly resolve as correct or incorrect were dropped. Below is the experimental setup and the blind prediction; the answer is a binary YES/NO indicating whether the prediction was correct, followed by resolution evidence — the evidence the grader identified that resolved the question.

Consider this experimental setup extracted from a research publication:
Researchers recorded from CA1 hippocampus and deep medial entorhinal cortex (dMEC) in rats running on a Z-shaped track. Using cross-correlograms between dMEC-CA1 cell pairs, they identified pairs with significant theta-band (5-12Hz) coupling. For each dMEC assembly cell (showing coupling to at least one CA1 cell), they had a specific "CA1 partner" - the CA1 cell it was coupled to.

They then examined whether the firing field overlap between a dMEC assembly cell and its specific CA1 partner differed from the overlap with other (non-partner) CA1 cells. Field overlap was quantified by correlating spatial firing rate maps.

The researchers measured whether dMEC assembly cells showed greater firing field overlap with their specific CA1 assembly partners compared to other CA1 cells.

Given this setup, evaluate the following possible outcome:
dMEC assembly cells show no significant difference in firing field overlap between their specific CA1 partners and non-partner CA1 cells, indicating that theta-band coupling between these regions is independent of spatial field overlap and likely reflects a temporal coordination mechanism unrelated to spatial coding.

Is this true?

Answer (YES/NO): YES